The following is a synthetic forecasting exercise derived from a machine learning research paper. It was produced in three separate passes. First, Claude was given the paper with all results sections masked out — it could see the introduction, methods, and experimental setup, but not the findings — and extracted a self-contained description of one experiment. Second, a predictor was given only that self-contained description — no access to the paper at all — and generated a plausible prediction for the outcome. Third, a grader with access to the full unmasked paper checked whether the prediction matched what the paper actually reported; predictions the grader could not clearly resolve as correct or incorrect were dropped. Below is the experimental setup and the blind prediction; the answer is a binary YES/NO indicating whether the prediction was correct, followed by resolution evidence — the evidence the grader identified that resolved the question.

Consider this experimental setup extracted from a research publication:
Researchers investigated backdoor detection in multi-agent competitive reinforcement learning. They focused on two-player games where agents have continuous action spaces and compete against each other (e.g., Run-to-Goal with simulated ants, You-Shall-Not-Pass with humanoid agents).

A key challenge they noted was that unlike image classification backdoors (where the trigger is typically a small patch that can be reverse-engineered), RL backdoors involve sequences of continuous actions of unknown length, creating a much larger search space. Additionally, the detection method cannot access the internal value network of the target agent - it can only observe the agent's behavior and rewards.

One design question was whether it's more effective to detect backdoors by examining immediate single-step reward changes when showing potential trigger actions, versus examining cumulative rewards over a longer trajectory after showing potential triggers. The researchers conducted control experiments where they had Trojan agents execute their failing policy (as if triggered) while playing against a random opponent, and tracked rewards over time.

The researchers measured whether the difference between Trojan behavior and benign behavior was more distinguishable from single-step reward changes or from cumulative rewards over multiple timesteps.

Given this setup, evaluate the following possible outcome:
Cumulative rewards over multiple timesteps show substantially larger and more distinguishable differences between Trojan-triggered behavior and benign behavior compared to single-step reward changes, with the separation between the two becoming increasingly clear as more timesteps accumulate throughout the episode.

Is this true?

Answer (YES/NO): YES